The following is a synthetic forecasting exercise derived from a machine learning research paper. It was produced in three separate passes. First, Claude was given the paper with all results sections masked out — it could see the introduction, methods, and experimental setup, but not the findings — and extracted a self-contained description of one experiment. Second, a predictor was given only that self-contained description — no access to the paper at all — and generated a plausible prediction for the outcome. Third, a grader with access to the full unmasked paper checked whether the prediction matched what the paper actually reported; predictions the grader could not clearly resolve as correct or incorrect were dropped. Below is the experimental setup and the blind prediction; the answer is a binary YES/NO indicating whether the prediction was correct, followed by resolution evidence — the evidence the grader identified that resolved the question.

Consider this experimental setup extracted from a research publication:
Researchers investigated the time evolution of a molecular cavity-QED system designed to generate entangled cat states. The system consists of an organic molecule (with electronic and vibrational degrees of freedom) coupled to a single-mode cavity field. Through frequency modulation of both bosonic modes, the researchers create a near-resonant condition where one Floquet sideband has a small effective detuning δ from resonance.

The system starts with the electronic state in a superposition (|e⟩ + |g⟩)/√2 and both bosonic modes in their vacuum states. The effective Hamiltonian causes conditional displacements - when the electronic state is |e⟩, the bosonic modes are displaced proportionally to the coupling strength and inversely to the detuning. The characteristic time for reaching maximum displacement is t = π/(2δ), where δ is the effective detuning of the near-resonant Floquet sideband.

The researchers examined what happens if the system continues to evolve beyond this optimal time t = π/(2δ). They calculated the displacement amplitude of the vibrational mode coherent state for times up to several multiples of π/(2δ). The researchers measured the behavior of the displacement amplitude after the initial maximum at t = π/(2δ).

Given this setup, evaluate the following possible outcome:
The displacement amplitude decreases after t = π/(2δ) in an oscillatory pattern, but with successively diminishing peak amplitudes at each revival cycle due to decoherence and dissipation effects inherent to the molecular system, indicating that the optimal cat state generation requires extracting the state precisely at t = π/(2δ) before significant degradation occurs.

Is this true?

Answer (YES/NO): NO